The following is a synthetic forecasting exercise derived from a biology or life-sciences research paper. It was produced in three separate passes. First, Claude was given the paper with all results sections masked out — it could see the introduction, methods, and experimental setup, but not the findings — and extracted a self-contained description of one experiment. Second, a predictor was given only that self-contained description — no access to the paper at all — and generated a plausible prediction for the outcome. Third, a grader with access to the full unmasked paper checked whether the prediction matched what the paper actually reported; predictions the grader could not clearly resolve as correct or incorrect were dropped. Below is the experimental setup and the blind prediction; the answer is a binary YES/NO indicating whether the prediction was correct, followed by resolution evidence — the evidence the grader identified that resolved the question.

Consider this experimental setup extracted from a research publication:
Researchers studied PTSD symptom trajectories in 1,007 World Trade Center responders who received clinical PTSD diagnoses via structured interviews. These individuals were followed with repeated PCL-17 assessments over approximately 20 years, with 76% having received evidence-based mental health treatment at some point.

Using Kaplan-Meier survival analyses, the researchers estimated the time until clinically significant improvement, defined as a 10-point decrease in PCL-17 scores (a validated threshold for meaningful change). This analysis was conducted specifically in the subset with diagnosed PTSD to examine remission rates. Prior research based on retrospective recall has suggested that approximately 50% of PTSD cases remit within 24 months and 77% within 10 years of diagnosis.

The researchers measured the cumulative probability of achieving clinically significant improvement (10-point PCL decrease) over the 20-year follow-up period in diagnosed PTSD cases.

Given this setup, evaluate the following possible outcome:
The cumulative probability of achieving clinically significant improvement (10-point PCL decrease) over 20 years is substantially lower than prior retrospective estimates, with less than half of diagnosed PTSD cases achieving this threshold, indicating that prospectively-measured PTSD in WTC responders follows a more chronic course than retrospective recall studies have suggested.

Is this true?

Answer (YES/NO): NO